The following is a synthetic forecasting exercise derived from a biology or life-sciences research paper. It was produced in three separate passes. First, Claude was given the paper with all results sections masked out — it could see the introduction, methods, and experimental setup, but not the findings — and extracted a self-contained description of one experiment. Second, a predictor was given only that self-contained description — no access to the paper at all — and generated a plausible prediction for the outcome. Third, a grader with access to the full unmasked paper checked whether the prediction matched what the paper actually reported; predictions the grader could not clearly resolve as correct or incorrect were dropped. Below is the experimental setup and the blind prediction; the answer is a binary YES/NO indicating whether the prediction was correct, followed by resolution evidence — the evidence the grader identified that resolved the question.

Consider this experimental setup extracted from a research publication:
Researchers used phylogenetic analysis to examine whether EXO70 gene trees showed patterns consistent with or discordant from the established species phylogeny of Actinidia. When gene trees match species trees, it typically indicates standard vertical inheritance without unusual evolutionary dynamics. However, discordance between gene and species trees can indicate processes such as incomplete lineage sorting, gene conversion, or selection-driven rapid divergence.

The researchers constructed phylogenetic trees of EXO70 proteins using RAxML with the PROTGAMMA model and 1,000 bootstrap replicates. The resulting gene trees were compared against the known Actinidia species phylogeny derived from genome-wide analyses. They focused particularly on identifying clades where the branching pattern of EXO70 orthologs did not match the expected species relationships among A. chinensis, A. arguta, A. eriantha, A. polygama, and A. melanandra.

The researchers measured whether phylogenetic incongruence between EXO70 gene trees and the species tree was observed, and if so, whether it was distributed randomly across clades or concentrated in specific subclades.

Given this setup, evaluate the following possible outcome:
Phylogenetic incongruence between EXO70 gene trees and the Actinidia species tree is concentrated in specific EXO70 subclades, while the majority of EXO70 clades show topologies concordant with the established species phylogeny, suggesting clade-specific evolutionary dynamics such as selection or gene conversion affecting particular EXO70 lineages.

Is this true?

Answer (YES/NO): YES